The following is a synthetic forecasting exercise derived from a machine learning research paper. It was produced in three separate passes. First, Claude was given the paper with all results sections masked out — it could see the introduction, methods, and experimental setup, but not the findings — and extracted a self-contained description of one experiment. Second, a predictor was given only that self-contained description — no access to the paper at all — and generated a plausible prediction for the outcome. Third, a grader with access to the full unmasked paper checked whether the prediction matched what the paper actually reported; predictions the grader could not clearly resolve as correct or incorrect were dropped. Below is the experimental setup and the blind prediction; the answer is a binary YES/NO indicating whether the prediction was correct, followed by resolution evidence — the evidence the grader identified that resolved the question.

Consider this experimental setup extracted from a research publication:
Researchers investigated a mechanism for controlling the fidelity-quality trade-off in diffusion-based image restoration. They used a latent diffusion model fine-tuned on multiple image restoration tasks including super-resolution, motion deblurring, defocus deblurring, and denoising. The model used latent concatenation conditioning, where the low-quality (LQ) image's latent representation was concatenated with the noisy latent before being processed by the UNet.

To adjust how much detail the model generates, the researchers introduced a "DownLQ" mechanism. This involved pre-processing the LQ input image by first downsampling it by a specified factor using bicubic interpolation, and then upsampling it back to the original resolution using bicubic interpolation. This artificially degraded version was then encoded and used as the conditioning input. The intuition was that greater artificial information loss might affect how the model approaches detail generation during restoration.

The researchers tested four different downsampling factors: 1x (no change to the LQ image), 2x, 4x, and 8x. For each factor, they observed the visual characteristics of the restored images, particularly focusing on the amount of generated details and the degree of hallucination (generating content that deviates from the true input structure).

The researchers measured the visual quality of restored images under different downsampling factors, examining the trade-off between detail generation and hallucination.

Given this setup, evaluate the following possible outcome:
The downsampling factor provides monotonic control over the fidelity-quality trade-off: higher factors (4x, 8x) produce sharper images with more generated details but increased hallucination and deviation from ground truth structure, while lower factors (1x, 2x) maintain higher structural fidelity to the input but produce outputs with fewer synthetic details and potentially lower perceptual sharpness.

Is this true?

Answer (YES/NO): NO